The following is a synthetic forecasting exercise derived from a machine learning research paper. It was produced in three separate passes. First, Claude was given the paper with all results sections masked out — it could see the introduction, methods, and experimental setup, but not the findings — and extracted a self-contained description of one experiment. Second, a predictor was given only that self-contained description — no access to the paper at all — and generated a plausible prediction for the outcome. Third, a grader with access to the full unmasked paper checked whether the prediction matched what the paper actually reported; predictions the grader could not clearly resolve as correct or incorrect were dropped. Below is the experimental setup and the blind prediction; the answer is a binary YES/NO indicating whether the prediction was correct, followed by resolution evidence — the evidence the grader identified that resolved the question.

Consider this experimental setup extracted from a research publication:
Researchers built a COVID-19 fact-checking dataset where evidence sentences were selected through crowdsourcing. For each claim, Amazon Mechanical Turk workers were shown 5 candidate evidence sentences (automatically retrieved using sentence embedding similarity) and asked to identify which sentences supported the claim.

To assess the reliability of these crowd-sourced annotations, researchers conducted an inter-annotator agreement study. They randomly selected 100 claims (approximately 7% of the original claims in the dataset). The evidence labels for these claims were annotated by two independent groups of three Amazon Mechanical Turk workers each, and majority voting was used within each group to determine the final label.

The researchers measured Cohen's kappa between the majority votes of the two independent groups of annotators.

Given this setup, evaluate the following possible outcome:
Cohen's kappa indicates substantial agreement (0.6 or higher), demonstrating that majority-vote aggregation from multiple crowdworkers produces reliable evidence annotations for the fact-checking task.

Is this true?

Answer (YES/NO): NO